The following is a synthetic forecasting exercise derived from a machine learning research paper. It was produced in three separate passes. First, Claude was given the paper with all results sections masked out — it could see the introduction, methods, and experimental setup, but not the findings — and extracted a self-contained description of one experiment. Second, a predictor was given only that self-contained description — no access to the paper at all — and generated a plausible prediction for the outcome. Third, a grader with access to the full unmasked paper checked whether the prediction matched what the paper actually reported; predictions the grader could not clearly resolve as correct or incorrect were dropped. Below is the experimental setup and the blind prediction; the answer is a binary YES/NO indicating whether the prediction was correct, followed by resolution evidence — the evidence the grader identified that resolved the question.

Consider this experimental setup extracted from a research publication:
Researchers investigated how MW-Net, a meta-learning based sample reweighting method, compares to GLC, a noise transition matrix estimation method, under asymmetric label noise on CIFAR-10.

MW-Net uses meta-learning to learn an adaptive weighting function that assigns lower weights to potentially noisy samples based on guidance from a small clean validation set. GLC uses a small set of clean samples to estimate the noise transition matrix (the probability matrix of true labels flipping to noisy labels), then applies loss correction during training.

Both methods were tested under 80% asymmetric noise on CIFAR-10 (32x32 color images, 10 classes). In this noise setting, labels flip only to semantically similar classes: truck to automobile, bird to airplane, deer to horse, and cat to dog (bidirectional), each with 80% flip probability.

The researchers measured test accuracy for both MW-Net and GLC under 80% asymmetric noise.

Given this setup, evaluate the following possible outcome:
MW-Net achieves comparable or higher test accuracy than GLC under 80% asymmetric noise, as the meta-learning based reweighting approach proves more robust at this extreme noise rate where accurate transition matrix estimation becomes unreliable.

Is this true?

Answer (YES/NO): NO